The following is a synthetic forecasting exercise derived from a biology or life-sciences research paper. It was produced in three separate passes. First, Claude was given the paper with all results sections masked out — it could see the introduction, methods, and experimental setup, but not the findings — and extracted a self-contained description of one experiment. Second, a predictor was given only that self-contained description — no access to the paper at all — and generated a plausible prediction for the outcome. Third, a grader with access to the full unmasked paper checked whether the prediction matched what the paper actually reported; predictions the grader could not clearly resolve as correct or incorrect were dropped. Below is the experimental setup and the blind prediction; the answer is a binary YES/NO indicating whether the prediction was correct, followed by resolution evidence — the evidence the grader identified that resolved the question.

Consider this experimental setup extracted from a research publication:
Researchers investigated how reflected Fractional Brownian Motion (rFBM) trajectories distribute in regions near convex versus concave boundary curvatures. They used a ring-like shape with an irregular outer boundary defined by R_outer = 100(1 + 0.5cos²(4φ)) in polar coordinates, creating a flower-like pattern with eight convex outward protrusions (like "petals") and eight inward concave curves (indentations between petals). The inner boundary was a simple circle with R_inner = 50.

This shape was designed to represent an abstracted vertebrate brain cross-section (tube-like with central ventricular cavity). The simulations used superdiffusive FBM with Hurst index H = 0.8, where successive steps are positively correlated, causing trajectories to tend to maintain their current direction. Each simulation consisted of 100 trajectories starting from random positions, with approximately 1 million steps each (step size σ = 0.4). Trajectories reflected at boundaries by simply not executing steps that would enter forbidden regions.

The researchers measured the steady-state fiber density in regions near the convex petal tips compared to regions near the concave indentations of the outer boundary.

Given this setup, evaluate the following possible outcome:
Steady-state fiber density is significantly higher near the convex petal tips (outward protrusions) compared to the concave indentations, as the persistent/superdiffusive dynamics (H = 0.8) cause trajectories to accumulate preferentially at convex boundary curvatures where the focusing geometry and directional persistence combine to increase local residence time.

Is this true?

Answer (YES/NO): YES